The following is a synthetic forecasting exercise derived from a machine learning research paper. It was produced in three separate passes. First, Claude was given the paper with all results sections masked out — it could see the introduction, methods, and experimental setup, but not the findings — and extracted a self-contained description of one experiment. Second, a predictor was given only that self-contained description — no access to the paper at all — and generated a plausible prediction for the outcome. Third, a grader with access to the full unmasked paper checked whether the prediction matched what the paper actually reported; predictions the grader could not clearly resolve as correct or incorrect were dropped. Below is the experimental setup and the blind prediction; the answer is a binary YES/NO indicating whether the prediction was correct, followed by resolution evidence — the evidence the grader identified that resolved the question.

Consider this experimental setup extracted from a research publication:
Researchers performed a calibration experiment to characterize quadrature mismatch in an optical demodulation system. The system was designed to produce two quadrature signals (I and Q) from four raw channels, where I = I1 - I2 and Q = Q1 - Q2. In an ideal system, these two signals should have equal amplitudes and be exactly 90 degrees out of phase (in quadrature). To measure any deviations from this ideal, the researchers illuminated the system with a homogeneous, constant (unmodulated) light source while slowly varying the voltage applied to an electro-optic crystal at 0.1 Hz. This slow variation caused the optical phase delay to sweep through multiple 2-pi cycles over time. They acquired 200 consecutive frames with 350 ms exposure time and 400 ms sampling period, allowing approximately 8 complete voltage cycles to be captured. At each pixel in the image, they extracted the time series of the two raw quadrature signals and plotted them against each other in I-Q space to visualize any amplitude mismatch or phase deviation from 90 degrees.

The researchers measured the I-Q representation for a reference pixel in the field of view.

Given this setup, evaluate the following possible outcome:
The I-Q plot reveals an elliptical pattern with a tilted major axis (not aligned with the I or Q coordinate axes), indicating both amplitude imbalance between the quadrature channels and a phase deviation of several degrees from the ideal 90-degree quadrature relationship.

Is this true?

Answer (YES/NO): NO